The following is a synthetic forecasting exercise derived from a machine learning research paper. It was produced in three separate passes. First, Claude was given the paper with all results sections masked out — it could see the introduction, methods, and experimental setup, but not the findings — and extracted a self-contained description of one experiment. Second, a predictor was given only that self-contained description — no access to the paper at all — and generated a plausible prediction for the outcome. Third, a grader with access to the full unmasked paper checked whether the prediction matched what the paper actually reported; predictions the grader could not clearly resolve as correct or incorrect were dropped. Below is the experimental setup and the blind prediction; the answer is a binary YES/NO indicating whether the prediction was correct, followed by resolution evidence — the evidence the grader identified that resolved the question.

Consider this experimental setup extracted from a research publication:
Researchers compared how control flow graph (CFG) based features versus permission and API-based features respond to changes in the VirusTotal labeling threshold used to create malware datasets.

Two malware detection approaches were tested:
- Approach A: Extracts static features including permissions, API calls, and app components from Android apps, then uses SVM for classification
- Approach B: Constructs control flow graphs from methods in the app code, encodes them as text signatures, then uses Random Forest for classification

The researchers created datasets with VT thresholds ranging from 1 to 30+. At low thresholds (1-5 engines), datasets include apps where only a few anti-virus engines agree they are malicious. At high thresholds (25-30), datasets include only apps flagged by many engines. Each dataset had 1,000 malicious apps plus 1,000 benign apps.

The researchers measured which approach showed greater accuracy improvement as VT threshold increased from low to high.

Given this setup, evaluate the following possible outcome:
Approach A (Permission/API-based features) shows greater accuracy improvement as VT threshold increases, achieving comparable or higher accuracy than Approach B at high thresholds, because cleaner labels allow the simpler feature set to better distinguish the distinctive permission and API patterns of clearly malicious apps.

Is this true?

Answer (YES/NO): NO